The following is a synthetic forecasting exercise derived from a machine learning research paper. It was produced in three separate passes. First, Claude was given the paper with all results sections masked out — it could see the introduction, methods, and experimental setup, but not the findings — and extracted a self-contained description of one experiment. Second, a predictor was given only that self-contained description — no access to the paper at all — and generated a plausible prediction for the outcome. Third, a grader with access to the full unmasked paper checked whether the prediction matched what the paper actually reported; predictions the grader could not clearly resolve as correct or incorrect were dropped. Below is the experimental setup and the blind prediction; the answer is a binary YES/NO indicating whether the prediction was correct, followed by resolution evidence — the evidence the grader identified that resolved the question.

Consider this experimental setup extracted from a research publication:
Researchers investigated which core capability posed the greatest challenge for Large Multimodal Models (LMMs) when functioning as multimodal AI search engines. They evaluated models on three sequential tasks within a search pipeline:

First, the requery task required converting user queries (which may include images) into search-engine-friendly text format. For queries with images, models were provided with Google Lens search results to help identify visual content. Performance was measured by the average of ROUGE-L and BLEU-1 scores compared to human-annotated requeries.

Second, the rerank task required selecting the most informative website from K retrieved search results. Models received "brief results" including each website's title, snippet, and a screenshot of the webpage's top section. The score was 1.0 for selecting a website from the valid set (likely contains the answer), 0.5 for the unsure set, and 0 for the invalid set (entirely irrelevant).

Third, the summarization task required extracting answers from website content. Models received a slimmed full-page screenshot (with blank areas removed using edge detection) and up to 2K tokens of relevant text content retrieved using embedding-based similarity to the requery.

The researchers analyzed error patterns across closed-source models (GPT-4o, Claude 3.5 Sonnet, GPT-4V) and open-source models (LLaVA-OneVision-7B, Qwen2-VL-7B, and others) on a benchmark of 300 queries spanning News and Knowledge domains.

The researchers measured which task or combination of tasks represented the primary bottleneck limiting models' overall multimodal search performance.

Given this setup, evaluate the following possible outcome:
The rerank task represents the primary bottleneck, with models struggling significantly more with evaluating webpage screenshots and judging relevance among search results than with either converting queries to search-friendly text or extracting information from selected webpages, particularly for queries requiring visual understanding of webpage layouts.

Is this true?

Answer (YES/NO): NO